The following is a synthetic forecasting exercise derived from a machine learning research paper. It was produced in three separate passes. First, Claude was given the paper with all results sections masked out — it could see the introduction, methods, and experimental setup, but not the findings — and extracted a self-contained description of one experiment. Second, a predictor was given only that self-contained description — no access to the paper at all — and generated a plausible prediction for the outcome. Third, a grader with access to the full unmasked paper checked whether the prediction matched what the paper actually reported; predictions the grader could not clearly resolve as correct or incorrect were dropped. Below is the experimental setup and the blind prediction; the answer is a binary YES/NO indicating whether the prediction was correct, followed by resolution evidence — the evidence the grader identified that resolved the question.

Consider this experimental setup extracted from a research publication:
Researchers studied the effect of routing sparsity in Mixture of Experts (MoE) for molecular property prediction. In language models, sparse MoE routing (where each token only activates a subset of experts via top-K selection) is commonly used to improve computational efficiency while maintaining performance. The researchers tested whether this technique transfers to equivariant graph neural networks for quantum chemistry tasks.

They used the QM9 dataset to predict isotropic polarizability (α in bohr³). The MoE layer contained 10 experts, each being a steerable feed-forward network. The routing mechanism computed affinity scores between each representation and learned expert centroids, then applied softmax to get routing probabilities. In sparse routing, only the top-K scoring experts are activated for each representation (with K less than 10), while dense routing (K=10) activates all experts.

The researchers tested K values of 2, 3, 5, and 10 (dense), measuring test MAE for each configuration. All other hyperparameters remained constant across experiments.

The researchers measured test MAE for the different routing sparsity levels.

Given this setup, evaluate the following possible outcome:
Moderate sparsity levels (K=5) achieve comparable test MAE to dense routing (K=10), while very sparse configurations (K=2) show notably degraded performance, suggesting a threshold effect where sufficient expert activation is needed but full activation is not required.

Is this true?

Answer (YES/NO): NO